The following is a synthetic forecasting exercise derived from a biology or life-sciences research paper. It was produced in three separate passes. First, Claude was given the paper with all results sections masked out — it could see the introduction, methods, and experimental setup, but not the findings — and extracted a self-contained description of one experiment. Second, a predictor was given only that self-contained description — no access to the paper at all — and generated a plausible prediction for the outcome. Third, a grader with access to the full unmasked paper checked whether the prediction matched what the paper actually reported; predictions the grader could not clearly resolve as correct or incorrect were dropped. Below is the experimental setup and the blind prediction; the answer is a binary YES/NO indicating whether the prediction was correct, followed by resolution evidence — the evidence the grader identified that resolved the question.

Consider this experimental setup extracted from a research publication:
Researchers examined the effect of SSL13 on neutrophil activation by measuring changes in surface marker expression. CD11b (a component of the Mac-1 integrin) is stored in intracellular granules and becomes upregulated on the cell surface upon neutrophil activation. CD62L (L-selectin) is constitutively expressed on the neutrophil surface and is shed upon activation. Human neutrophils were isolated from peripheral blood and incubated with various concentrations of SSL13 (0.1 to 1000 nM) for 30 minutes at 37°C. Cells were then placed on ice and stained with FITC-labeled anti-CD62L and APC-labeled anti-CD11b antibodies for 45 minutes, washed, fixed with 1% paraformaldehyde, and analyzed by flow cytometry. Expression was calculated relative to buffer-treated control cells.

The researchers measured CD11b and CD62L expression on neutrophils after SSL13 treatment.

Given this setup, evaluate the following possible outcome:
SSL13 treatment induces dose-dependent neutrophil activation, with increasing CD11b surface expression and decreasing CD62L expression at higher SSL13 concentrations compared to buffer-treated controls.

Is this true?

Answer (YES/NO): YES